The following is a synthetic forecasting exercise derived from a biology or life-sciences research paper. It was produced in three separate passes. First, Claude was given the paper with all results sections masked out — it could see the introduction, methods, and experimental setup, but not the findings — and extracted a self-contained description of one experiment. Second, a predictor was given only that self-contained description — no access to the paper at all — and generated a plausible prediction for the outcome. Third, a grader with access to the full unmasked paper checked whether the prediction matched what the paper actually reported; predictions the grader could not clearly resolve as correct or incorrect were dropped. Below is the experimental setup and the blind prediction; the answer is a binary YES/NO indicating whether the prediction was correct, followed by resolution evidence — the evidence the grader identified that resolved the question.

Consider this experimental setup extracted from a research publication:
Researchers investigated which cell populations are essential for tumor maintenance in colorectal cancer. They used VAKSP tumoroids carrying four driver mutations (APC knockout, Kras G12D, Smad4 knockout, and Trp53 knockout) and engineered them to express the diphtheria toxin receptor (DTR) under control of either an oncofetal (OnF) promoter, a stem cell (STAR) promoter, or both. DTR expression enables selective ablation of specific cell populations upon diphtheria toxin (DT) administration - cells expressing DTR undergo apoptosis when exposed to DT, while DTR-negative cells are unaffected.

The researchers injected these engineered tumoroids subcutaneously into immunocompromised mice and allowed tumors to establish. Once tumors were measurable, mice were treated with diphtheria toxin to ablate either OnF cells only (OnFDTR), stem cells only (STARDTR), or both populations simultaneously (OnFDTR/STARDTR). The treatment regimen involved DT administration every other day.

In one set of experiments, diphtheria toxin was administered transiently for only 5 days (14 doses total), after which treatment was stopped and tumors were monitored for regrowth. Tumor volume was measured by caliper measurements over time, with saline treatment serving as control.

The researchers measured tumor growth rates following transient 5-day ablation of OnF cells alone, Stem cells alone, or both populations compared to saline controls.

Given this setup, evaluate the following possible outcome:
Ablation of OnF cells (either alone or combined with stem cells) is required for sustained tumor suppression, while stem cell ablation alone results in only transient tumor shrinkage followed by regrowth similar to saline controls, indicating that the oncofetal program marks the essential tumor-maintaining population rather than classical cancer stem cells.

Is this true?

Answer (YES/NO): NO